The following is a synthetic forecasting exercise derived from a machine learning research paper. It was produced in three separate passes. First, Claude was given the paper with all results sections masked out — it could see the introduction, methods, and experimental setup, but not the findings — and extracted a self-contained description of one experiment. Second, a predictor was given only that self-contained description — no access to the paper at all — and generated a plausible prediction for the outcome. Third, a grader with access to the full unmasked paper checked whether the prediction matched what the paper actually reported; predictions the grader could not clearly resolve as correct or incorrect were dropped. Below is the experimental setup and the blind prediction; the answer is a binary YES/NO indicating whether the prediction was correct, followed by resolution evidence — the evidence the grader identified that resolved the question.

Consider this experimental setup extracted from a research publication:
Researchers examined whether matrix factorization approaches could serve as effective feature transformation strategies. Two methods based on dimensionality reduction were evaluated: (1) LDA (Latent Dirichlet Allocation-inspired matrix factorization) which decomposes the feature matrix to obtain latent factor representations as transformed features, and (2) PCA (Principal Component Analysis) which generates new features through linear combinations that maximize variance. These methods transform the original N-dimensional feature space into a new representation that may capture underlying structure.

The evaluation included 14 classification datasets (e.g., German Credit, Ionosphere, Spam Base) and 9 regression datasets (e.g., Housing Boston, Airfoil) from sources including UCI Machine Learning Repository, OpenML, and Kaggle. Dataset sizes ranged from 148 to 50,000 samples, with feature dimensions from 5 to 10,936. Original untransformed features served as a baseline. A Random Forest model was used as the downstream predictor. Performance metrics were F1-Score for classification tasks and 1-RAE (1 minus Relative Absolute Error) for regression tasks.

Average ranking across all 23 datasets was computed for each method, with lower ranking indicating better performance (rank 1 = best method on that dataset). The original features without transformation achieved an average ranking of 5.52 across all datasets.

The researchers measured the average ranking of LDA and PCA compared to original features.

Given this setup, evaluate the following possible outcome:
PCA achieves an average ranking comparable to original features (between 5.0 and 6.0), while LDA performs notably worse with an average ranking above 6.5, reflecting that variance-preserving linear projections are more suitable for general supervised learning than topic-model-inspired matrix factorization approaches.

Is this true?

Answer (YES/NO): NO